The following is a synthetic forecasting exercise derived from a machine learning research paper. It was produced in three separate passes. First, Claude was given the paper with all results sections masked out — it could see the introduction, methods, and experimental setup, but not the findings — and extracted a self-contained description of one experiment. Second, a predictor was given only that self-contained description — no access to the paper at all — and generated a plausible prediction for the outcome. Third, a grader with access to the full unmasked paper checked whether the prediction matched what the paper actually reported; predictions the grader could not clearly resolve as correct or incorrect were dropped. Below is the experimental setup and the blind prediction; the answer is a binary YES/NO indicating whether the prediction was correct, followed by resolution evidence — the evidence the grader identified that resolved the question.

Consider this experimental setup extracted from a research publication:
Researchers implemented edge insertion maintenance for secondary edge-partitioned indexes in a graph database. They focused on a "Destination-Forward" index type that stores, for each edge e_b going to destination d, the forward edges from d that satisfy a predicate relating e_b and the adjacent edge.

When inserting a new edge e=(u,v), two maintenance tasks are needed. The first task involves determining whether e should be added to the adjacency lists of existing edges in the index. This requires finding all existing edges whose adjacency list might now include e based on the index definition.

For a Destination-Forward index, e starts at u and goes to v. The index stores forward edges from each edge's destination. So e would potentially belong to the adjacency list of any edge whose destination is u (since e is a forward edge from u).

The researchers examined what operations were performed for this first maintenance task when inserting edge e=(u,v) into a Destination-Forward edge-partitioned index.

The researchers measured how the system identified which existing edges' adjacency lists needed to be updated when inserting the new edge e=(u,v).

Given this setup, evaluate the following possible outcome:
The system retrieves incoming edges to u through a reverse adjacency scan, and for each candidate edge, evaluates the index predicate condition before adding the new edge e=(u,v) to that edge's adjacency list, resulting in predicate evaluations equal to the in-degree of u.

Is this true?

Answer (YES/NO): YES